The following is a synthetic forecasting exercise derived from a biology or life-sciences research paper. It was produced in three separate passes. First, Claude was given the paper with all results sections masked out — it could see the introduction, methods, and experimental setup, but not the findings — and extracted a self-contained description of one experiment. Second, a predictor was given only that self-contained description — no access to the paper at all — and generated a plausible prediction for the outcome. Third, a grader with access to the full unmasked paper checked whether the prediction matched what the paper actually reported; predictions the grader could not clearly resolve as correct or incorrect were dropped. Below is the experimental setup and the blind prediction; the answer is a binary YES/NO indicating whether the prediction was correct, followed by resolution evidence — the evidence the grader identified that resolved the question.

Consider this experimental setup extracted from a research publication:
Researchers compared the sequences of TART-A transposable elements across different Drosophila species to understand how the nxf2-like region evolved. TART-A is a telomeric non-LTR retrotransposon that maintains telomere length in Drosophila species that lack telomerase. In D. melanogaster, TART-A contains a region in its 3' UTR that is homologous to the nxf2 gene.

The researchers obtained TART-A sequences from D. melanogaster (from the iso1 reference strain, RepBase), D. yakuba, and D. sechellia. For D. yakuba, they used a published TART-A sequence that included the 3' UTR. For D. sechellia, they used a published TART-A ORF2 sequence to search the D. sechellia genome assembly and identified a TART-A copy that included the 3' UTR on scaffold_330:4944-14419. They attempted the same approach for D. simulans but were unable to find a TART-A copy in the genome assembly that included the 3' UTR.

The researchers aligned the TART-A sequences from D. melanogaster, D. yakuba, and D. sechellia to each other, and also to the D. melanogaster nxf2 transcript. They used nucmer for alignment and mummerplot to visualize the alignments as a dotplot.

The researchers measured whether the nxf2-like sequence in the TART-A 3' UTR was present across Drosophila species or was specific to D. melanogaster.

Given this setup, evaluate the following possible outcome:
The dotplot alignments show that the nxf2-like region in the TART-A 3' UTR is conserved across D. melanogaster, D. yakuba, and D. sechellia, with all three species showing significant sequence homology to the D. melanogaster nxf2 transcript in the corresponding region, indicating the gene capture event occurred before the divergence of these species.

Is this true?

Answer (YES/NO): NO